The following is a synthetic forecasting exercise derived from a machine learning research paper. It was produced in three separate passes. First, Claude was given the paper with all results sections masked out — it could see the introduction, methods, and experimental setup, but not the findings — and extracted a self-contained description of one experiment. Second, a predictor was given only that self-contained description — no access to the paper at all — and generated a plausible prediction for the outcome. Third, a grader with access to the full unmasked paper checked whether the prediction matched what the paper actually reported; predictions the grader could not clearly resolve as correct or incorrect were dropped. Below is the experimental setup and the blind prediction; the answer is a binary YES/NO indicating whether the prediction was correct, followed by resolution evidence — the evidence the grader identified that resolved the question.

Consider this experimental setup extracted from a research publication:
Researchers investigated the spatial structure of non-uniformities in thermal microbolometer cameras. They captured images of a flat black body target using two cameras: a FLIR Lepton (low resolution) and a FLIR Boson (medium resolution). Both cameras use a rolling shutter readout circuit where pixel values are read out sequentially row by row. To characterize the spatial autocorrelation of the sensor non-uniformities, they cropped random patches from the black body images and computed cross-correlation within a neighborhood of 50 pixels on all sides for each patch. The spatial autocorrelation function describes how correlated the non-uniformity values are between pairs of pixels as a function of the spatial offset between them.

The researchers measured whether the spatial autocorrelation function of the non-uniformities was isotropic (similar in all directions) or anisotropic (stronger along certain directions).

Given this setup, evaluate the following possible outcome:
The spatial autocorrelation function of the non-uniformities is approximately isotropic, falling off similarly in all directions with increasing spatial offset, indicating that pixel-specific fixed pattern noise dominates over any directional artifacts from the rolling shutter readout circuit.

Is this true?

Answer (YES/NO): NO